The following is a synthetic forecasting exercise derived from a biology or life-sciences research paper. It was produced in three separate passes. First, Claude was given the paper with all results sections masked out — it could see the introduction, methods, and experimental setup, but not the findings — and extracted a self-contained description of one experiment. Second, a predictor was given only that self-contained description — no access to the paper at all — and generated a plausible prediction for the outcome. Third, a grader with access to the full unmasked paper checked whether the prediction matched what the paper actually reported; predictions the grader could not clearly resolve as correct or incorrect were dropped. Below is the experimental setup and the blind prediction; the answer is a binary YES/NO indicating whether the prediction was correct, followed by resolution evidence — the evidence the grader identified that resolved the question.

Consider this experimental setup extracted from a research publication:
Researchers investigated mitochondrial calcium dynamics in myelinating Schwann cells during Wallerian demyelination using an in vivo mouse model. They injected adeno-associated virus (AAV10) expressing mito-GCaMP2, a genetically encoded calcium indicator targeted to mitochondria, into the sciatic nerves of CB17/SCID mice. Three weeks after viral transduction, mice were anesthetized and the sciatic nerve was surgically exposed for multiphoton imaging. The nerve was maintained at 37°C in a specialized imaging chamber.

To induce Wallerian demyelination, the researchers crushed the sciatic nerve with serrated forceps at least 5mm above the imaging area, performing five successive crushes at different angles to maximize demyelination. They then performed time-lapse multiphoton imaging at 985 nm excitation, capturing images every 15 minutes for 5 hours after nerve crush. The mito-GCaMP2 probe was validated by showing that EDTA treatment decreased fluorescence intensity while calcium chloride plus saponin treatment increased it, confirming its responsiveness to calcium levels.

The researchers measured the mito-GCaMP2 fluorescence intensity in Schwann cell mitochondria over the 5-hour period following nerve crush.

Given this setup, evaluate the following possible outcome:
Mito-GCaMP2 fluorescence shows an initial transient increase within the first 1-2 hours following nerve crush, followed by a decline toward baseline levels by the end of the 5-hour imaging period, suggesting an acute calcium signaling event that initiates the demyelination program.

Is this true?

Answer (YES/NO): NO